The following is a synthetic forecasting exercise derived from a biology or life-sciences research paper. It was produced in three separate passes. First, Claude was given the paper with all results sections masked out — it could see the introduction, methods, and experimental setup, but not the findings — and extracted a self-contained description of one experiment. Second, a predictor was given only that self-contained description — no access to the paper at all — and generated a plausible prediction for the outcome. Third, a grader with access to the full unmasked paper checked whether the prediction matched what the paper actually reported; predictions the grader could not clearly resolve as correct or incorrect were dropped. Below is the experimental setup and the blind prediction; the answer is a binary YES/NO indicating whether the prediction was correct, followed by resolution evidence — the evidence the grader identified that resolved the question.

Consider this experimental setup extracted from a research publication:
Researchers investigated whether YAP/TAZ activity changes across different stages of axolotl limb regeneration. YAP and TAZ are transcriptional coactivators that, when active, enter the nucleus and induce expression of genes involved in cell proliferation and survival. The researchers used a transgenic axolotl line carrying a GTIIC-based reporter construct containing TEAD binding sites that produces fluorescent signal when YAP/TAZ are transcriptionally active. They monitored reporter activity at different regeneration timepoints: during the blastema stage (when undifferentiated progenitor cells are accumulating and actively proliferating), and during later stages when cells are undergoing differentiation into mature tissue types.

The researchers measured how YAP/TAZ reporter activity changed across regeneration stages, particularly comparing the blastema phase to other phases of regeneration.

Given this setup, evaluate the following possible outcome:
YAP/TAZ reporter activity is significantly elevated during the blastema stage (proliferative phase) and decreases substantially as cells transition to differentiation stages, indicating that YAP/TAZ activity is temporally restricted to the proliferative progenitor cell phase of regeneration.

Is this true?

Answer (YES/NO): YES